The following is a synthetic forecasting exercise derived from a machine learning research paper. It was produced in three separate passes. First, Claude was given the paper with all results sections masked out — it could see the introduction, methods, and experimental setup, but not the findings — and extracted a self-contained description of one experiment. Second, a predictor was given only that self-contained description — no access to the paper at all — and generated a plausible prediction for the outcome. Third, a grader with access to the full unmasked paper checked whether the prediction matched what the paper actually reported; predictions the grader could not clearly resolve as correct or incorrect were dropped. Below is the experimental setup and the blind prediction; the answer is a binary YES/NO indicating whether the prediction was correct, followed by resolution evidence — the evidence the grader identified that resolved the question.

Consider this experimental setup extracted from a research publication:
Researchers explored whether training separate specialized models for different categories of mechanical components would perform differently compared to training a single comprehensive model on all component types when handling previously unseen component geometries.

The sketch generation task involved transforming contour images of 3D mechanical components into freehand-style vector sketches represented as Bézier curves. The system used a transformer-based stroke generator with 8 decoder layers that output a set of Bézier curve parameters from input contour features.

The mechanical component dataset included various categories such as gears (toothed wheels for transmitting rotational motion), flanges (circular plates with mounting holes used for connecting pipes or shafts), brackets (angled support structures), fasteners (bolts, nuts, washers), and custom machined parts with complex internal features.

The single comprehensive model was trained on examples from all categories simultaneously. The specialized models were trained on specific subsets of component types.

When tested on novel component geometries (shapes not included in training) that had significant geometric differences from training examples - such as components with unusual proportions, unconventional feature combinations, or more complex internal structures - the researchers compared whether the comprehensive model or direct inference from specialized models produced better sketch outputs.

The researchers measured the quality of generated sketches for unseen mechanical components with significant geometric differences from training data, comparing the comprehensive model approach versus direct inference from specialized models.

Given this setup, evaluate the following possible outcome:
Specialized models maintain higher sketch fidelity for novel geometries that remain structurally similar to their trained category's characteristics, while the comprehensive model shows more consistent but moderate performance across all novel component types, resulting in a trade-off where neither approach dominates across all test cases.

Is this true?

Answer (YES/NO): NO